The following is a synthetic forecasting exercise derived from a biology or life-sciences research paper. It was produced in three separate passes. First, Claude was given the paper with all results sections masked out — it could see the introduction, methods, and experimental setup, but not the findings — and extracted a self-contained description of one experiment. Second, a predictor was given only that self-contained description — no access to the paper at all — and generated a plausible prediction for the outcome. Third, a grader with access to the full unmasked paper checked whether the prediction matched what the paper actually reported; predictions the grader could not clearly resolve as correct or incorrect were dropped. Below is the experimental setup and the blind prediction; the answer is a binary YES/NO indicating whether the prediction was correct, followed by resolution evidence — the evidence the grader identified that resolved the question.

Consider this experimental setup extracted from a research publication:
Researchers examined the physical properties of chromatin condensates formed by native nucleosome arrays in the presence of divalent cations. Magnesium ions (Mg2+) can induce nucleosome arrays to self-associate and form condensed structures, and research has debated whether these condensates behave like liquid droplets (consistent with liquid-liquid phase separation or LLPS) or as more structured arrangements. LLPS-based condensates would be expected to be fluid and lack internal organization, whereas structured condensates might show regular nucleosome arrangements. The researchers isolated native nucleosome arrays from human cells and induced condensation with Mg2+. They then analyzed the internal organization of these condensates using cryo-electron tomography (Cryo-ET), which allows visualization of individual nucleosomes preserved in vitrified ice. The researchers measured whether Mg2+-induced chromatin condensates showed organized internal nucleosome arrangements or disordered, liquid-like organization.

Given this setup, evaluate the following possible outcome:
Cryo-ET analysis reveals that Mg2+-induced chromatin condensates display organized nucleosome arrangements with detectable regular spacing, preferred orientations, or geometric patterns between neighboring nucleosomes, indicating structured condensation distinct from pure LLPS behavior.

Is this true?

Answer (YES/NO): YES